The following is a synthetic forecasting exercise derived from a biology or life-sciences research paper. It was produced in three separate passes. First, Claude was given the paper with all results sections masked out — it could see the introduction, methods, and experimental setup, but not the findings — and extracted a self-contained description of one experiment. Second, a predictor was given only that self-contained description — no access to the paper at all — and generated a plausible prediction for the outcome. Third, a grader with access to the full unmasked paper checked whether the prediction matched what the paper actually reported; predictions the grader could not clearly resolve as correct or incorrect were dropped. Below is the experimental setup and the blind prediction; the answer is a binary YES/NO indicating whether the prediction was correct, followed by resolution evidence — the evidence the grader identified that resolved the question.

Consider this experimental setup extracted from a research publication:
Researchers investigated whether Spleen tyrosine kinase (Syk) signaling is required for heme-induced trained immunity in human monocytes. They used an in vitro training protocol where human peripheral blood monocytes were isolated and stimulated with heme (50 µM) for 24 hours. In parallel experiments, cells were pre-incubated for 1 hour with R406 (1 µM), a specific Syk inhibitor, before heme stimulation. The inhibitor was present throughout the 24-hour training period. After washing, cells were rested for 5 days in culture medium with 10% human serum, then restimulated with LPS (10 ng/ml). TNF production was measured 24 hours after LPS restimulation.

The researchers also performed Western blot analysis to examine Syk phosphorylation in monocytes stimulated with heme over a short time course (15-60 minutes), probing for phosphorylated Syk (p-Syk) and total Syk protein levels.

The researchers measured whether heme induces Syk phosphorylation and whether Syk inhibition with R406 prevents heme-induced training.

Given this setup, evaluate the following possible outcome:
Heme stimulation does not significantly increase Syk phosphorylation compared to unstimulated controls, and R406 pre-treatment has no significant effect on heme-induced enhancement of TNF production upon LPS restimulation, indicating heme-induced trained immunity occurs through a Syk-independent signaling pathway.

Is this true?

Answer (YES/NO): NO